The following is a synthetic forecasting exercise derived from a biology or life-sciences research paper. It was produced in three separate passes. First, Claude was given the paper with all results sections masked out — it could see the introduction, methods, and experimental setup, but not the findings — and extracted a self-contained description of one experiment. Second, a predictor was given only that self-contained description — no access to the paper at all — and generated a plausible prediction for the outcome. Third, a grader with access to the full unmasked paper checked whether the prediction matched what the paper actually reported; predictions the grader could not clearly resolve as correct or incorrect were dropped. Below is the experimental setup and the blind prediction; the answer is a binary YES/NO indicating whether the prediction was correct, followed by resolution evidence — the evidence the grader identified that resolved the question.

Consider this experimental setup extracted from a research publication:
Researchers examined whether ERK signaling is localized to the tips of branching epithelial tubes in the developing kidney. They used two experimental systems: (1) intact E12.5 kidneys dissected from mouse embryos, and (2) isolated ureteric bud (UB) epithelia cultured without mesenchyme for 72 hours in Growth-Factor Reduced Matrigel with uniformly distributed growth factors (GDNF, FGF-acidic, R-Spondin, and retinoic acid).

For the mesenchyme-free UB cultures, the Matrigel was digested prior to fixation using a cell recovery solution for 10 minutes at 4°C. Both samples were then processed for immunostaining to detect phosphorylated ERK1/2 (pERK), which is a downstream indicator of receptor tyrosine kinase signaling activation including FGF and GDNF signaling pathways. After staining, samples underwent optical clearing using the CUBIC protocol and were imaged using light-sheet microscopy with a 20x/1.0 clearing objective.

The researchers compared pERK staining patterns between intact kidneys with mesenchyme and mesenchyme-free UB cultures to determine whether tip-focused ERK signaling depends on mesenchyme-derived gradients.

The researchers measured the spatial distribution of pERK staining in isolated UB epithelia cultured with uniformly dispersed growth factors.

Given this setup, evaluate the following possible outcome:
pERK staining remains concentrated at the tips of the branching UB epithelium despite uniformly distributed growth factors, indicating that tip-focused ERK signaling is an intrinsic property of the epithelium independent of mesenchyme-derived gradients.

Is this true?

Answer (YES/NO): YES